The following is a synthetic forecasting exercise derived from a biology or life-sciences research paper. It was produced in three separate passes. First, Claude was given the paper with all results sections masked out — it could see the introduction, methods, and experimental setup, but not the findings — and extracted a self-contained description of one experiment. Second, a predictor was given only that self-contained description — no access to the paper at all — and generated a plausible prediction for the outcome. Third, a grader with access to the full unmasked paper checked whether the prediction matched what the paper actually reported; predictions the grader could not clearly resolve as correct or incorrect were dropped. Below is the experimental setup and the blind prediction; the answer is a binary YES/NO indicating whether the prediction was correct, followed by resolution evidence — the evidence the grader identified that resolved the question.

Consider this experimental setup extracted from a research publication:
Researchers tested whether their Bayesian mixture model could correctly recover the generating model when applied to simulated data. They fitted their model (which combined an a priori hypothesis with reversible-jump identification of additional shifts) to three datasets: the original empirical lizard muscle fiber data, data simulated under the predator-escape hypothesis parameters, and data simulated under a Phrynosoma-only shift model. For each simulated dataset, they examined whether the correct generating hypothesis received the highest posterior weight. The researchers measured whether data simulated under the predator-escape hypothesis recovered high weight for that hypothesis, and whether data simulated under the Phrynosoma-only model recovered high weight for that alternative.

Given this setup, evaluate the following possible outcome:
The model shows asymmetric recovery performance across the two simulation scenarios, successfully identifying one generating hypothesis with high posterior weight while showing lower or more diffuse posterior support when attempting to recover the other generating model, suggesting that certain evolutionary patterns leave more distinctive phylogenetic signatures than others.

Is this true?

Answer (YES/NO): NO